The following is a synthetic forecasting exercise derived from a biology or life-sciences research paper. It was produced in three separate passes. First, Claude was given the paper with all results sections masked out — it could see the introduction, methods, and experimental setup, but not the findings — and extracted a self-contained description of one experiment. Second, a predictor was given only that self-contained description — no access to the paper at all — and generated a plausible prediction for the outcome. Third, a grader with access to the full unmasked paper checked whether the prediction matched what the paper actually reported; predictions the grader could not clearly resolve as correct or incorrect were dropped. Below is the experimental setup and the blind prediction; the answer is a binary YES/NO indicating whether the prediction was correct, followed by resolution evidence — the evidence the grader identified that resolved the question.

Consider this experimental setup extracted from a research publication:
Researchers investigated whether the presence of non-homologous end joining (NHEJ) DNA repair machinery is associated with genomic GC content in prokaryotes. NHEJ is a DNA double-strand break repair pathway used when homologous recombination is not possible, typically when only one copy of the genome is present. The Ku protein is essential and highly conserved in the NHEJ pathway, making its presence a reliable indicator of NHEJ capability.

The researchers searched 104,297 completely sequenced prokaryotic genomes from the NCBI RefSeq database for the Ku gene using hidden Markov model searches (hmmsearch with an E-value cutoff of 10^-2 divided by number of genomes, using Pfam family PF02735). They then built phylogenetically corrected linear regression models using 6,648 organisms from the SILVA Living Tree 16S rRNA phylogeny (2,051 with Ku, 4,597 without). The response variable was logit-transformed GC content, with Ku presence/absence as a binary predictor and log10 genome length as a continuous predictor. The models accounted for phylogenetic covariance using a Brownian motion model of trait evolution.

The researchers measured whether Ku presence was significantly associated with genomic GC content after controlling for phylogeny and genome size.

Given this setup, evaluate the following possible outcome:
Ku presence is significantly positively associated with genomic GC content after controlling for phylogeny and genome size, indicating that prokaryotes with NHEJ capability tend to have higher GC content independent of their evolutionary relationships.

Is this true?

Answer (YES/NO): YES